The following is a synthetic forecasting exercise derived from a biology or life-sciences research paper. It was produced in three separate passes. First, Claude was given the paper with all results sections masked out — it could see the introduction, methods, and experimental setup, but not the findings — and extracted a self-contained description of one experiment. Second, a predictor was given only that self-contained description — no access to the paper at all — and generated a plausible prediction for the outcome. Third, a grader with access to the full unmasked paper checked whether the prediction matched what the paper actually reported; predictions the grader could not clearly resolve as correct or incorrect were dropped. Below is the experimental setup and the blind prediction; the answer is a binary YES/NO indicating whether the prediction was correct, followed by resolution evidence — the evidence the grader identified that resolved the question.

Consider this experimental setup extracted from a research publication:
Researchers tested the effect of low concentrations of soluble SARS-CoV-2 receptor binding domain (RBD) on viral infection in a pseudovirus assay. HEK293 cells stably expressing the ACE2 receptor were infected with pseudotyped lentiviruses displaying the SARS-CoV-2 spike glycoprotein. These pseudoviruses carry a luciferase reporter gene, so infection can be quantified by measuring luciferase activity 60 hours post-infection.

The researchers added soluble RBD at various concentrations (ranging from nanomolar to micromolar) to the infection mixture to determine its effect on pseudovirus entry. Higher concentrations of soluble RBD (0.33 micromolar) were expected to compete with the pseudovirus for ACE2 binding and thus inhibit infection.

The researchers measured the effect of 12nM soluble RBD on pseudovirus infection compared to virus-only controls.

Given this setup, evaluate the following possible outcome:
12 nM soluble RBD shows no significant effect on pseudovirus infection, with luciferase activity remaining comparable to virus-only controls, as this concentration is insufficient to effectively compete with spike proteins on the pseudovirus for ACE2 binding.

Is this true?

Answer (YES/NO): NO